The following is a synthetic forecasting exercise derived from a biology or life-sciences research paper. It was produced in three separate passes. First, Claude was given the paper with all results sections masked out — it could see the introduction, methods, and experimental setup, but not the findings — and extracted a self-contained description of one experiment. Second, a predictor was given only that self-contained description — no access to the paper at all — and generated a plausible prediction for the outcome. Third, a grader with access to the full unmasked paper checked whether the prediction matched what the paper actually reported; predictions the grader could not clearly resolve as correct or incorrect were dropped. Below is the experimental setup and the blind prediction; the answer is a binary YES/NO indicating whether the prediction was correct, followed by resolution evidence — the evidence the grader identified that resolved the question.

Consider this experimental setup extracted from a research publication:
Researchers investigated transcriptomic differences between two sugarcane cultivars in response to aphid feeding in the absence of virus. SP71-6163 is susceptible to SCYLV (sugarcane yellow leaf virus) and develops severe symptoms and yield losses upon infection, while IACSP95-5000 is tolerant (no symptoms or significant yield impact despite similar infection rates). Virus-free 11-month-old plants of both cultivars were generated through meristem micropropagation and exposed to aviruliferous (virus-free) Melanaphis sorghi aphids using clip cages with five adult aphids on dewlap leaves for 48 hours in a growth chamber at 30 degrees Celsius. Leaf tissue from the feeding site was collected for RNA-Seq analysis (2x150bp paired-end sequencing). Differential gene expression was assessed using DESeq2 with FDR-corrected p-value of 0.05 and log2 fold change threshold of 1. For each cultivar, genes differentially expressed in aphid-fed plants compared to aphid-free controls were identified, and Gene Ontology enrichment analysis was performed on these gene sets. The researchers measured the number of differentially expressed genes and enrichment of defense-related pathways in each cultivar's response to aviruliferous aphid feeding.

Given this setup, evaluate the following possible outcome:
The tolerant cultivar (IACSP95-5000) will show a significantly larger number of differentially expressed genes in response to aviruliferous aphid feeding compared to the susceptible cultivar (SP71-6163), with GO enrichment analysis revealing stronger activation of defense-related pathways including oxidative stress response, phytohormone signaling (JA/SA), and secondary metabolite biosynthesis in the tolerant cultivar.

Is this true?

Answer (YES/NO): YES